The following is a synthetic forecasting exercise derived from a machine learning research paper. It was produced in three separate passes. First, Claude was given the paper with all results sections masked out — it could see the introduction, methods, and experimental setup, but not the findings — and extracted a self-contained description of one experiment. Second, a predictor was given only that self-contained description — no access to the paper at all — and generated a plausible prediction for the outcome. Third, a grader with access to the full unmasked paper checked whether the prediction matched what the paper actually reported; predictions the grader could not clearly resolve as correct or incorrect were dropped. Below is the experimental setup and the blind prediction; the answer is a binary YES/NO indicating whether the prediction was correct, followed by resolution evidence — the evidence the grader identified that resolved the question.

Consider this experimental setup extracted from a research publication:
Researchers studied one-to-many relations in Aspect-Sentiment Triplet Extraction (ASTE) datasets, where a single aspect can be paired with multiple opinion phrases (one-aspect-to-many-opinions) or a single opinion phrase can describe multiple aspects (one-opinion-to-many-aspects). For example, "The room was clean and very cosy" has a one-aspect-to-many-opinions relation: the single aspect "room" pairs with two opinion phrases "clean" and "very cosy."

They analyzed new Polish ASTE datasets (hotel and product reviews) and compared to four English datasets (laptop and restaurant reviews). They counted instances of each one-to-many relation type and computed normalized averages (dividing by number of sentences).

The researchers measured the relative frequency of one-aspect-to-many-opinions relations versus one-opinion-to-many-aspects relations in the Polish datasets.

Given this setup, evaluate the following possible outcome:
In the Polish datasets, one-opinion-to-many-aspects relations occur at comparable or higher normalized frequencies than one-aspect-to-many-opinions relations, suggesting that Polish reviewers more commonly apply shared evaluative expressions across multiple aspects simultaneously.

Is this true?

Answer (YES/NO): NO